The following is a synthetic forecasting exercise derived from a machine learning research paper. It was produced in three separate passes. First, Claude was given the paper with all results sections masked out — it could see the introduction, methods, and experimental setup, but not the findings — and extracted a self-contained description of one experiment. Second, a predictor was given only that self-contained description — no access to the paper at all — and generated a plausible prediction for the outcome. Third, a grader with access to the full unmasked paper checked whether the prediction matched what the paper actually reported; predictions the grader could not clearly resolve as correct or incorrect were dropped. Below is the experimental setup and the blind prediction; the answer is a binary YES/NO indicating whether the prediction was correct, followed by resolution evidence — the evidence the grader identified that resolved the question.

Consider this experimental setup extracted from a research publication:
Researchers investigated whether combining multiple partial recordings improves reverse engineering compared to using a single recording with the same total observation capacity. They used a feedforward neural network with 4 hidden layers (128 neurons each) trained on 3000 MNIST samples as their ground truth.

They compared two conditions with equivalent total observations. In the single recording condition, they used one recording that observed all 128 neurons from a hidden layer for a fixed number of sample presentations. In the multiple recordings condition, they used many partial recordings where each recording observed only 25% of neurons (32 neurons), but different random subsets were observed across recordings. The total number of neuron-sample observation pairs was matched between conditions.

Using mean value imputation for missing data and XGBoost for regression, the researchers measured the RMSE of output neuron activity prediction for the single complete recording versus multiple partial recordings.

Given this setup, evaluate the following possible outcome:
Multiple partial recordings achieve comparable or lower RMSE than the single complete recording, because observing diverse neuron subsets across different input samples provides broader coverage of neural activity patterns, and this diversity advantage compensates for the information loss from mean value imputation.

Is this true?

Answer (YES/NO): YES